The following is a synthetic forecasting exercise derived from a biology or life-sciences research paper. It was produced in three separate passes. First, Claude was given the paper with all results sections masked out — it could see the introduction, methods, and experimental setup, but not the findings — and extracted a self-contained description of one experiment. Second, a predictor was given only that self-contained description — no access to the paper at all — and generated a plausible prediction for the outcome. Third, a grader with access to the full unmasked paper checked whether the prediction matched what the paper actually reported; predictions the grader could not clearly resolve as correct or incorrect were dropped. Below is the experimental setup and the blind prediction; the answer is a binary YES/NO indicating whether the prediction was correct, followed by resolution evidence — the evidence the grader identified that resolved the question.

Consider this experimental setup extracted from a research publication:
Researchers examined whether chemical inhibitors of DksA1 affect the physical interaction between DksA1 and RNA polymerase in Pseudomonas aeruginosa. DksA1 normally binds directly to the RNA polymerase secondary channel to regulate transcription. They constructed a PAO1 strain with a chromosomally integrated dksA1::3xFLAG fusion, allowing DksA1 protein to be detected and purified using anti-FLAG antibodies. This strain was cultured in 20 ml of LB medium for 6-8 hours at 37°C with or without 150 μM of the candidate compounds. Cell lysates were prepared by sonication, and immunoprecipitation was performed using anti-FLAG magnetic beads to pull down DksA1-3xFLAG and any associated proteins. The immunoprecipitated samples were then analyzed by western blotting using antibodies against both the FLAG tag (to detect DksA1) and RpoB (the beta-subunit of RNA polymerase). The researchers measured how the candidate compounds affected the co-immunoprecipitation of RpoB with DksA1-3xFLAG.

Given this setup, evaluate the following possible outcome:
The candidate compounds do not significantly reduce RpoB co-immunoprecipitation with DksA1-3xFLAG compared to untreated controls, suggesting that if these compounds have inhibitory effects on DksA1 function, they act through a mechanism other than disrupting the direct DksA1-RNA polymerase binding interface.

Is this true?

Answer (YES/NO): NO